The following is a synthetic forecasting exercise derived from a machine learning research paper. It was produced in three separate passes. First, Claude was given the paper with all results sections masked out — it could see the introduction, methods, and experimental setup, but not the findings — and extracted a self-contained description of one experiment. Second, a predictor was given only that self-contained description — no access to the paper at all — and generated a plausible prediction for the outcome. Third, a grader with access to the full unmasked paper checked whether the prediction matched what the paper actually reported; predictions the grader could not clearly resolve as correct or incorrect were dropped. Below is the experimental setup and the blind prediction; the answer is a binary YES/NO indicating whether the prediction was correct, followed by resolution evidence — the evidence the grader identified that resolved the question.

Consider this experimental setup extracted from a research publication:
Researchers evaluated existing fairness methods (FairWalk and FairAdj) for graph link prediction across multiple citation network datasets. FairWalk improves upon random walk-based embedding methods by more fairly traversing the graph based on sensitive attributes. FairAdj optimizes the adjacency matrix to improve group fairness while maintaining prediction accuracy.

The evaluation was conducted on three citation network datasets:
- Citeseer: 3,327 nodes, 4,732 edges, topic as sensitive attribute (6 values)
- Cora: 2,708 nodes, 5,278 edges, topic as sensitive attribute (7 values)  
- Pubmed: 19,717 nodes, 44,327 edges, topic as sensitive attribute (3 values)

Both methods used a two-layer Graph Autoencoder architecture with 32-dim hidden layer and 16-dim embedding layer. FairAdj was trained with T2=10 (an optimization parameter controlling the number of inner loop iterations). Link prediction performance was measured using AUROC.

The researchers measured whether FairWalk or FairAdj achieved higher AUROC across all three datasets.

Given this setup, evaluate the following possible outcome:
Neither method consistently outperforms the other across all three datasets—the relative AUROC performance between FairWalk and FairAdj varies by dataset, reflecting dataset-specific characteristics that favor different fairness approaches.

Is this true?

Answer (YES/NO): NO